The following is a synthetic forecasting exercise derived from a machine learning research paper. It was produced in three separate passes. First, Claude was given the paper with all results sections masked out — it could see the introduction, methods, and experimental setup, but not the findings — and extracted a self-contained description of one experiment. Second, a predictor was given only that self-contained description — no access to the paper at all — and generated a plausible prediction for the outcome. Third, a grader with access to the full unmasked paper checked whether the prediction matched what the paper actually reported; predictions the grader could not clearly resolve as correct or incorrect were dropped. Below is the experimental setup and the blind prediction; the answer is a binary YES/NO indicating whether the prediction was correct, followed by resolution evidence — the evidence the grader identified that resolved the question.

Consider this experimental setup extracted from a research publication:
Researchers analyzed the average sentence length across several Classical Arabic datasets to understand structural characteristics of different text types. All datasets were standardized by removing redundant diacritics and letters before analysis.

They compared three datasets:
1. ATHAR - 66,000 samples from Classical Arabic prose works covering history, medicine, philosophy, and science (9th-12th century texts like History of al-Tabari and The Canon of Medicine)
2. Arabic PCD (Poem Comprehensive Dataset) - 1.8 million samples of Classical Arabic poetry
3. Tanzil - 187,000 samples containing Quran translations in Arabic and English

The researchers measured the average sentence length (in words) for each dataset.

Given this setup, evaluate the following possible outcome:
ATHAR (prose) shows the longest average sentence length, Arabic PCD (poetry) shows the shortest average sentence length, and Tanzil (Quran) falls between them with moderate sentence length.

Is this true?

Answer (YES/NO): NO